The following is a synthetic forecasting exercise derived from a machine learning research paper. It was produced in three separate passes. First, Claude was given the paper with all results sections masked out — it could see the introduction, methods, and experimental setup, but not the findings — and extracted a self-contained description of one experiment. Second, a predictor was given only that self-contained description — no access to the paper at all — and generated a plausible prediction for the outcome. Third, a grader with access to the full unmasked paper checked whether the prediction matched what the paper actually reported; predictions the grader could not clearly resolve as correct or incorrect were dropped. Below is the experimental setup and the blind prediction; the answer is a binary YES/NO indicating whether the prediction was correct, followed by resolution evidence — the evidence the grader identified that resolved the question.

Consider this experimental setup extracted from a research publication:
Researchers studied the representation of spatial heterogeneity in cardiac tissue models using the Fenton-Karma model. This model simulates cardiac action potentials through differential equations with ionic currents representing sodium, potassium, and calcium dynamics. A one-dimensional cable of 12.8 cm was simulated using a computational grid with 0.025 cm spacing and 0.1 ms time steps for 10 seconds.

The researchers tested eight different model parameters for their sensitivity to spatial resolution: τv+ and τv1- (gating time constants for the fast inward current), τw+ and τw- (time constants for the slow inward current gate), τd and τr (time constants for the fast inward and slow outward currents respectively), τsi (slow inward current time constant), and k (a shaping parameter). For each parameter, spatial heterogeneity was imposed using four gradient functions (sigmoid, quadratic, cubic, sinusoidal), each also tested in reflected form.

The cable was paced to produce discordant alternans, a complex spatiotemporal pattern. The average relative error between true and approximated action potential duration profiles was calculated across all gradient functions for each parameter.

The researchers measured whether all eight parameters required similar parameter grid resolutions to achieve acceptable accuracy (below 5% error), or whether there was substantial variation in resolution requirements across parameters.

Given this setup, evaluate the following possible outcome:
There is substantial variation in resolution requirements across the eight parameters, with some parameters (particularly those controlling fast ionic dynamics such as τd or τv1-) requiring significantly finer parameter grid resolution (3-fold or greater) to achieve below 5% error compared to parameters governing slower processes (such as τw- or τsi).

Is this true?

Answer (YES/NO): NO